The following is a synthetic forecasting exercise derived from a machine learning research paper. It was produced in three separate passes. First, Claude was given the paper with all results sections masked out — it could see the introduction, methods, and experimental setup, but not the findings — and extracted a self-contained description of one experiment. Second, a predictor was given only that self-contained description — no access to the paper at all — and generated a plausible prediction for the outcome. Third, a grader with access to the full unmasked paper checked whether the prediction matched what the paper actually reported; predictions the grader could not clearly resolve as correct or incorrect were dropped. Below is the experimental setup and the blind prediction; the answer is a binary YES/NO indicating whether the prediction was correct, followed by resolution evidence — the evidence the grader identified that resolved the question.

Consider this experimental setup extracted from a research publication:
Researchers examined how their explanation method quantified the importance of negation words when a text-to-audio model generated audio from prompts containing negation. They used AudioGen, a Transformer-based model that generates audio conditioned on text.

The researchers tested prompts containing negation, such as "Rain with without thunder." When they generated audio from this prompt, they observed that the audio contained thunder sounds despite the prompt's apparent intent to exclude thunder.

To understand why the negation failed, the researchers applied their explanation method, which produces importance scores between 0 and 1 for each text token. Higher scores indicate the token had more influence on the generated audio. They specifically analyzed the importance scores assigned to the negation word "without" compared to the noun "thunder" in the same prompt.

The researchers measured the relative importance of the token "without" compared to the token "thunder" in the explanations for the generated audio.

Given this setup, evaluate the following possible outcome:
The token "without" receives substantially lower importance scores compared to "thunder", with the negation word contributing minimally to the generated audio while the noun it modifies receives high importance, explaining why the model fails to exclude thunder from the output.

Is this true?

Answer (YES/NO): YES